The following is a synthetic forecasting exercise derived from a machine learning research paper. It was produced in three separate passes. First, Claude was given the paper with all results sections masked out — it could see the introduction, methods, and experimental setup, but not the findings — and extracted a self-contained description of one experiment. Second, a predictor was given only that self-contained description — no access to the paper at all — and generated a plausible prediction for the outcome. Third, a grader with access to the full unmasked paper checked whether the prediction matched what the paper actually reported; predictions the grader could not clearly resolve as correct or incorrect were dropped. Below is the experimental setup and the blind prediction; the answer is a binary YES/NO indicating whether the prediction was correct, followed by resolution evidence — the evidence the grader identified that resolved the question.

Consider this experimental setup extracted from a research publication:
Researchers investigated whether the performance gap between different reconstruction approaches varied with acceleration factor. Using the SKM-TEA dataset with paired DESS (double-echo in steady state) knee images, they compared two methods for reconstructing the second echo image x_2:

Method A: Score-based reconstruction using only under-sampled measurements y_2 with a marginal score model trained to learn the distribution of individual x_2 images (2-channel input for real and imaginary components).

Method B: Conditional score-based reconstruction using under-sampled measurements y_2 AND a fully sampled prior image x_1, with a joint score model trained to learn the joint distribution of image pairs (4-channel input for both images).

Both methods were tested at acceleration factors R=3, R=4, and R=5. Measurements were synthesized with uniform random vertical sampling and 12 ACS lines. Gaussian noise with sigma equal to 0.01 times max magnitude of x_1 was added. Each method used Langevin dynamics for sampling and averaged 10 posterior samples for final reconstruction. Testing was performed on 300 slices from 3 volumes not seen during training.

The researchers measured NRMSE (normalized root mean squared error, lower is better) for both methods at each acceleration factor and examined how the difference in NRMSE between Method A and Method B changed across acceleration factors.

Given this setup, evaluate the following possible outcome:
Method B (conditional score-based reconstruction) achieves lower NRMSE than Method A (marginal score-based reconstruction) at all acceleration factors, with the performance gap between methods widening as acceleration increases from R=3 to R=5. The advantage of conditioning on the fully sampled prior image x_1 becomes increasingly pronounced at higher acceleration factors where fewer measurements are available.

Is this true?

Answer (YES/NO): YES